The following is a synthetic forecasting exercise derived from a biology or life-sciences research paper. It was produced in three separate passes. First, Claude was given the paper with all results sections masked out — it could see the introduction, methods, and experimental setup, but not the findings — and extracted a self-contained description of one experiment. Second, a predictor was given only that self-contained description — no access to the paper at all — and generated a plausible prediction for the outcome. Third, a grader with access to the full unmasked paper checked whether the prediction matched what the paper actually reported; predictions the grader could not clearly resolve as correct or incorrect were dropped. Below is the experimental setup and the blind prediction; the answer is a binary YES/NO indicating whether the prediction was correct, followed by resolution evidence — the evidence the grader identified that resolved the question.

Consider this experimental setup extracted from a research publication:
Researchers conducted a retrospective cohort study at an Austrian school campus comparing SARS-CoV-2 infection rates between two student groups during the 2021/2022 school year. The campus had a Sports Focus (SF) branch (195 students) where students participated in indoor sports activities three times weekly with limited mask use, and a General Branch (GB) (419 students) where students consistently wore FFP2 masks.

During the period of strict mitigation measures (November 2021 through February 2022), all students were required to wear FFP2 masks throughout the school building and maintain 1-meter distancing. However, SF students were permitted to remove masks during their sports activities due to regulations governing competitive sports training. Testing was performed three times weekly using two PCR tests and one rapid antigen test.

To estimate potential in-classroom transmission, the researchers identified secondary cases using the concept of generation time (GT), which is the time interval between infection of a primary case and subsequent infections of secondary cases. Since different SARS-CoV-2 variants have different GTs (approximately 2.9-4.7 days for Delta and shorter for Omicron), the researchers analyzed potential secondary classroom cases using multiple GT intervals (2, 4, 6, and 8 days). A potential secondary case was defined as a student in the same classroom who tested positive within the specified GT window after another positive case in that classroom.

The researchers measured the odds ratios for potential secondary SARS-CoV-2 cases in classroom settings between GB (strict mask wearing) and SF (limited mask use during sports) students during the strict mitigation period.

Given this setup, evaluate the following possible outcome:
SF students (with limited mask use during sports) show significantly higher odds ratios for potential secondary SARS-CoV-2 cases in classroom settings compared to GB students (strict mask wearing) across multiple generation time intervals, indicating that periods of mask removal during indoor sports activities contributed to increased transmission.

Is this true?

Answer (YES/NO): YES